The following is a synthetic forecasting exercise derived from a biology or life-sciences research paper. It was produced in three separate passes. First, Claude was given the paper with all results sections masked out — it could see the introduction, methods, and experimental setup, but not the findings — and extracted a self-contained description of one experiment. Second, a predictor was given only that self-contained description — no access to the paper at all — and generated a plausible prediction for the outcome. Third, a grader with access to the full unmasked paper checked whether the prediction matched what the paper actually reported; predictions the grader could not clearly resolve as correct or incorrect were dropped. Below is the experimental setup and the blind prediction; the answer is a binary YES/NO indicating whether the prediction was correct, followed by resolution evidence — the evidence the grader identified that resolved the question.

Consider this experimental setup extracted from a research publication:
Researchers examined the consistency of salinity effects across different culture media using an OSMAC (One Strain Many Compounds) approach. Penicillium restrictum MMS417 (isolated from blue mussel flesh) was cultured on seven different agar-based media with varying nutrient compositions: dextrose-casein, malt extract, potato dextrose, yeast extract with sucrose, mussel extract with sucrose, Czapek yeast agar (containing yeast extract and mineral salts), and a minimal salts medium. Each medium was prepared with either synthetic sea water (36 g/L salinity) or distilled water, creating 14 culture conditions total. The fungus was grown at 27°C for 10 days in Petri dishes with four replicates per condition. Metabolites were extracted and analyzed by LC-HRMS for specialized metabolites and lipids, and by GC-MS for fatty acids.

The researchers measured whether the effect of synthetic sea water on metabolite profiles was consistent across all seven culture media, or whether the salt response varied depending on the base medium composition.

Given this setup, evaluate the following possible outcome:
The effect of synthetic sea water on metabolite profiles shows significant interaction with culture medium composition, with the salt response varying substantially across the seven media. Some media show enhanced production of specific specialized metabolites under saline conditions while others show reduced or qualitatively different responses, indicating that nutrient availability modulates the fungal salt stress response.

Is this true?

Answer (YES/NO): YES